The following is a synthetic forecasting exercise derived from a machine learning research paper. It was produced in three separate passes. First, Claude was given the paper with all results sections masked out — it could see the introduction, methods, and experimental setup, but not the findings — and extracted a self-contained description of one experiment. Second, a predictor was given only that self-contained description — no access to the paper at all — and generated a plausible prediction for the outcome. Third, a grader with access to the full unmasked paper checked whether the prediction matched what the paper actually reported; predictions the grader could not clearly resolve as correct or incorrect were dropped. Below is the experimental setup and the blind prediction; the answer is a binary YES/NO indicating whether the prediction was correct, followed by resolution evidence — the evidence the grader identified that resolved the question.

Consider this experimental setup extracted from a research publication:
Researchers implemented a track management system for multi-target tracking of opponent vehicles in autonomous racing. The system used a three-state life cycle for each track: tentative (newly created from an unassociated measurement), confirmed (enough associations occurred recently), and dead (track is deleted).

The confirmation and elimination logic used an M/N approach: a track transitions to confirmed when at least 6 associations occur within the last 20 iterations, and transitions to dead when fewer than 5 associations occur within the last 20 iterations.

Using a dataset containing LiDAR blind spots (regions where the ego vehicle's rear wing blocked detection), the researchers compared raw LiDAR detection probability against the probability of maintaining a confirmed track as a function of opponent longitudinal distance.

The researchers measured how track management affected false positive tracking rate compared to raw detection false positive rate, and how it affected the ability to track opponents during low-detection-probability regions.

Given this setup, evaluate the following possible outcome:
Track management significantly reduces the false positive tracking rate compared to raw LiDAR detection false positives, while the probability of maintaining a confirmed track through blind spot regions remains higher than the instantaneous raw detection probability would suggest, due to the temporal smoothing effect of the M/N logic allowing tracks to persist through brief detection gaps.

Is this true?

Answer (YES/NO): YES